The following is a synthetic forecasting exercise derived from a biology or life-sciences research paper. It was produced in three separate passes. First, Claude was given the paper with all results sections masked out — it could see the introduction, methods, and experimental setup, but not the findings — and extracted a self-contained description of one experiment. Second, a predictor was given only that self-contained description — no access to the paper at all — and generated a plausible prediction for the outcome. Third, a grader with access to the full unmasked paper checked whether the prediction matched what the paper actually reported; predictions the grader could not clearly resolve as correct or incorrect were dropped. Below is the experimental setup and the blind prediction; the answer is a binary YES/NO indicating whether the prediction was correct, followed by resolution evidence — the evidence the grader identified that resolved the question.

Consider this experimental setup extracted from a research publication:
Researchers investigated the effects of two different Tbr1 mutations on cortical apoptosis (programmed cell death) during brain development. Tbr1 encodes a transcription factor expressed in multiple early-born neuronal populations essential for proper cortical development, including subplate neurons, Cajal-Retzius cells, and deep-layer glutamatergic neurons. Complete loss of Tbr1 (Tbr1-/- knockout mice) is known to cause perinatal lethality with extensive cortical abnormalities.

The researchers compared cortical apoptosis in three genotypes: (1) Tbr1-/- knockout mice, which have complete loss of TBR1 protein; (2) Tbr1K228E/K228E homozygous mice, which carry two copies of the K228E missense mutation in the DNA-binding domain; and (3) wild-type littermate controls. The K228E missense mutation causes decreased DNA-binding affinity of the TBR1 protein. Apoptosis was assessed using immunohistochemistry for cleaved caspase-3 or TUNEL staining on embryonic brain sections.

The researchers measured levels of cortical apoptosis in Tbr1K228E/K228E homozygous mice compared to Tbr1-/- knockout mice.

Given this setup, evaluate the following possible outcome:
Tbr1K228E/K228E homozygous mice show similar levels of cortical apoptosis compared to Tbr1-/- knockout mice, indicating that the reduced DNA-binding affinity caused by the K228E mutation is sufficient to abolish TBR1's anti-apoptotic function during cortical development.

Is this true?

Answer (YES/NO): NO